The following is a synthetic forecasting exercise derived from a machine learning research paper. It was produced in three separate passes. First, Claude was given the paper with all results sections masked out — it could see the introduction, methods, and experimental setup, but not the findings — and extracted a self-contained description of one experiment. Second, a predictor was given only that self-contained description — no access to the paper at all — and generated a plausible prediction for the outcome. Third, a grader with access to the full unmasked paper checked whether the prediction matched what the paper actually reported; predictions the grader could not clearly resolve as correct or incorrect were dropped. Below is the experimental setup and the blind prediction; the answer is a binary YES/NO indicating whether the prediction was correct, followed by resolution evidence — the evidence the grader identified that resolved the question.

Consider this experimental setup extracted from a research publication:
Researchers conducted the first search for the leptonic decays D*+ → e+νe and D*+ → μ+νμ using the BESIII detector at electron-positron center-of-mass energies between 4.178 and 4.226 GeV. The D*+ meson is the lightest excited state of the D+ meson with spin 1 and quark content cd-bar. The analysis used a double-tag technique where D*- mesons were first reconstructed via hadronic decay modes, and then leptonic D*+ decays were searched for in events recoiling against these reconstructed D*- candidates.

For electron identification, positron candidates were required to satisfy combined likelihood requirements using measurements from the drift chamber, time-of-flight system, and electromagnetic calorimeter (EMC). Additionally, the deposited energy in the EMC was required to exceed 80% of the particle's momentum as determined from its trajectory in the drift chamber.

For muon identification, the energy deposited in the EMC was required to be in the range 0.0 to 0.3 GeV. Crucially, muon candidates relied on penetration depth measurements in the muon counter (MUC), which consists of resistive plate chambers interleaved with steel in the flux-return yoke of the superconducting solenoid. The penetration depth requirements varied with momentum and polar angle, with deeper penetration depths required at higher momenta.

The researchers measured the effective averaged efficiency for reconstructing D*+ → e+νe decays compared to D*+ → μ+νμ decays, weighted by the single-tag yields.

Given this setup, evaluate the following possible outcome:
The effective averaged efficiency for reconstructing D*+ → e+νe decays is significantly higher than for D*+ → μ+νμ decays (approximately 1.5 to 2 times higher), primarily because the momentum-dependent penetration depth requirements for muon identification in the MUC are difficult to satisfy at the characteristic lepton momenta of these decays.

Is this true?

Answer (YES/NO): NO